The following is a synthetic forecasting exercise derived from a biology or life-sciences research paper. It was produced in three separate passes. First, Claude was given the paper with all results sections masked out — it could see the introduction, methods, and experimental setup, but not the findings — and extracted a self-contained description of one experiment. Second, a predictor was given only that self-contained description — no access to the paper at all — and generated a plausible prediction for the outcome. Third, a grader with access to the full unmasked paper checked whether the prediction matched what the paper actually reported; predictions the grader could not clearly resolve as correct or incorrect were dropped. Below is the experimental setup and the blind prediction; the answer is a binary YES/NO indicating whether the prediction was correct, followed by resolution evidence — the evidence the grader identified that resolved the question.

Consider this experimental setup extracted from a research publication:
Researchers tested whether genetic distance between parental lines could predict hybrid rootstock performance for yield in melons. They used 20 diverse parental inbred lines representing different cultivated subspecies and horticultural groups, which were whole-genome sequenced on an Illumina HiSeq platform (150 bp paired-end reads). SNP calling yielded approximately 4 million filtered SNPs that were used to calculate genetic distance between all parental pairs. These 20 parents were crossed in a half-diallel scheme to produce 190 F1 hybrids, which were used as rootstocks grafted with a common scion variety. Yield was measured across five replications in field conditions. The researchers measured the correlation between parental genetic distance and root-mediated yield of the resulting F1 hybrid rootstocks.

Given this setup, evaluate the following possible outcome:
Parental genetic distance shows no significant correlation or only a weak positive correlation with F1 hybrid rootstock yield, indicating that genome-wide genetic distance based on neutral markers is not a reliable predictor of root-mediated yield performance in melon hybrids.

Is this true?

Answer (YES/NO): YES